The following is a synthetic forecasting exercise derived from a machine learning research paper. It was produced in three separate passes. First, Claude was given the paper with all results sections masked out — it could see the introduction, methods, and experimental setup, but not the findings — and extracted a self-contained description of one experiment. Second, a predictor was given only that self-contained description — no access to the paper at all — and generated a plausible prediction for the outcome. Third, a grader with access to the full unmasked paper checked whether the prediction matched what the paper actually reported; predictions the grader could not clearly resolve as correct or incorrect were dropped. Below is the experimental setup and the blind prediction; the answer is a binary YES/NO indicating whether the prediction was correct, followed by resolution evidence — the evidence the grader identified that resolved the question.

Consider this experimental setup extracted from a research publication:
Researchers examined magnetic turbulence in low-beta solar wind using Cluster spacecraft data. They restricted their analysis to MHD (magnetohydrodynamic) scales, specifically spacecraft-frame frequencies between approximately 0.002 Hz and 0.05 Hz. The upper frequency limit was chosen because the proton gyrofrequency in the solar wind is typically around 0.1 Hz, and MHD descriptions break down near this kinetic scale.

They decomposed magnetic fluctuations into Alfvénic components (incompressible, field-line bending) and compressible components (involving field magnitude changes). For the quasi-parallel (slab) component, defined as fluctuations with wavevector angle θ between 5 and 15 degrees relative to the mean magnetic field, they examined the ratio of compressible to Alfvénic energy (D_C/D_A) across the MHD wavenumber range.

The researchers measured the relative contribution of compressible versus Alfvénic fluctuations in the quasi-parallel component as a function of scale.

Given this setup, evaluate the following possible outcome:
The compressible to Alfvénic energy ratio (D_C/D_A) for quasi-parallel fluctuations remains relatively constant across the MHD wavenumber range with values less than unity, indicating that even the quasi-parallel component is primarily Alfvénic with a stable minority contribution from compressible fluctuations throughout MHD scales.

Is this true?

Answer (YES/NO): NO